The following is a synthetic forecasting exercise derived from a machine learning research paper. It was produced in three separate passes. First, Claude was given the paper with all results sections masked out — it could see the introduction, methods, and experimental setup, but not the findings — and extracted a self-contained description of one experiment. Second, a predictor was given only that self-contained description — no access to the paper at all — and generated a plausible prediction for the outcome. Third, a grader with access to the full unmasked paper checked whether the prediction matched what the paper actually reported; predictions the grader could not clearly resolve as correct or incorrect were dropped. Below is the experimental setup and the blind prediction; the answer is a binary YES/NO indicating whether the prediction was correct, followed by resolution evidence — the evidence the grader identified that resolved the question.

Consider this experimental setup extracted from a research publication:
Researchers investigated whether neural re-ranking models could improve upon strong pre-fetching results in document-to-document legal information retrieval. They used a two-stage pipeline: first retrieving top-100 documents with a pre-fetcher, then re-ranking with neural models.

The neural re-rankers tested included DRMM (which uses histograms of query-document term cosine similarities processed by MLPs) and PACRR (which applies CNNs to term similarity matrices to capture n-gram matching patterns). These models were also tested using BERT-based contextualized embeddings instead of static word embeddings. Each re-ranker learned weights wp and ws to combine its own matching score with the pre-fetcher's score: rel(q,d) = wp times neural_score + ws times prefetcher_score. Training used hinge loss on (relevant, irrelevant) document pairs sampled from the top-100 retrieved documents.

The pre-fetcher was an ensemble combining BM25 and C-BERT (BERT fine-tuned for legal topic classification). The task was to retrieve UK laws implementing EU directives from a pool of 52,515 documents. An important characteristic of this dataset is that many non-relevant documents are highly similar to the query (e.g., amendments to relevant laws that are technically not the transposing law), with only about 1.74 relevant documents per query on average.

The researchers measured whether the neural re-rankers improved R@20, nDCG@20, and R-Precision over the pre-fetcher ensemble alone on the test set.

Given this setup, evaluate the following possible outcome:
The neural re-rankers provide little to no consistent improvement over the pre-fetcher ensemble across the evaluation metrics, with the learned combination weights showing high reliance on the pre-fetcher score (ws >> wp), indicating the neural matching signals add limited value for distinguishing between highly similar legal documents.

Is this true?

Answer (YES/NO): YES